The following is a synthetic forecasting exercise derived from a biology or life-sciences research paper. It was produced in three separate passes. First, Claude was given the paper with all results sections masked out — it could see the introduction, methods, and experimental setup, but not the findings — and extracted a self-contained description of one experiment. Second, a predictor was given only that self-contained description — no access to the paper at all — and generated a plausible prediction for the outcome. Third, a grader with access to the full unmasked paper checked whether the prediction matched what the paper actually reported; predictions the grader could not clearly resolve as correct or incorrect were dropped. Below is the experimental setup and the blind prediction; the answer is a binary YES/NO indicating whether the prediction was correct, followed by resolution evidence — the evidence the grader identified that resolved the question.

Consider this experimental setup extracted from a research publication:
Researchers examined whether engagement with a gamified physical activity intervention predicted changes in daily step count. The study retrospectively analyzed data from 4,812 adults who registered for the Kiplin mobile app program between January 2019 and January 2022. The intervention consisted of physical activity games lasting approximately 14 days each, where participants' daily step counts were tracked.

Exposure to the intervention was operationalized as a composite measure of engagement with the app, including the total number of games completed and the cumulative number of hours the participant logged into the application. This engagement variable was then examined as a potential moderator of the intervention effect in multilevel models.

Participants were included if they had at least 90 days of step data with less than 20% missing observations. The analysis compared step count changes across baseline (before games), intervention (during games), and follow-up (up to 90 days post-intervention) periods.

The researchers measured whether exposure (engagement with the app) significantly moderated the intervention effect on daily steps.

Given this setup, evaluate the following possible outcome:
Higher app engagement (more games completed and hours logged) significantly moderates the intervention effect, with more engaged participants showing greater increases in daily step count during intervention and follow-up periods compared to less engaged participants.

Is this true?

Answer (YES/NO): NO